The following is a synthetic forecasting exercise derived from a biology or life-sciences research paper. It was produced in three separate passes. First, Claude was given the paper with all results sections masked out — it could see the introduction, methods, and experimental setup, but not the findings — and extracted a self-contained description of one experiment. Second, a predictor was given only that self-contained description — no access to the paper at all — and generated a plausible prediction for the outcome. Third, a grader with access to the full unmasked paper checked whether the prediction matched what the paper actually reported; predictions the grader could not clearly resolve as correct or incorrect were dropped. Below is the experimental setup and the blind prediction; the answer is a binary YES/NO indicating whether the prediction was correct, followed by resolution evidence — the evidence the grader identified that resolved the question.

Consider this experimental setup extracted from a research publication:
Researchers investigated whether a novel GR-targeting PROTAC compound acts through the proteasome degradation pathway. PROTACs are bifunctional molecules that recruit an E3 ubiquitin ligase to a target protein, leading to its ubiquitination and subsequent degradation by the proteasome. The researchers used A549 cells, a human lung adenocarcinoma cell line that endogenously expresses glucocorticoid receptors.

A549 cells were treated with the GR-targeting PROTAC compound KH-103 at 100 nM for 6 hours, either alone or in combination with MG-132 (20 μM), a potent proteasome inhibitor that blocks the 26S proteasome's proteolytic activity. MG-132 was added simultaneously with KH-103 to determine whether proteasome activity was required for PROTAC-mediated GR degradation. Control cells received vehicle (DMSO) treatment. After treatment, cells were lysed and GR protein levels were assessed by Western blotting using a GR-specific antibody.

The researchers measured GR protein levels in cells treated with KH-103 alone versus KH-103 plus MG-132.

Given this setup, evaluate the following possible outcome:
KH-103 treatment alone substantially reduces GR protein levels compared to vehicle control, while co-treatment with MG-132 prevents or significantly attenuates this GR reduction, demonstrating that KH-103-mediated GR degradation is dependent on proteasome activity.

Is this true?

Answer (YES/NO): YES